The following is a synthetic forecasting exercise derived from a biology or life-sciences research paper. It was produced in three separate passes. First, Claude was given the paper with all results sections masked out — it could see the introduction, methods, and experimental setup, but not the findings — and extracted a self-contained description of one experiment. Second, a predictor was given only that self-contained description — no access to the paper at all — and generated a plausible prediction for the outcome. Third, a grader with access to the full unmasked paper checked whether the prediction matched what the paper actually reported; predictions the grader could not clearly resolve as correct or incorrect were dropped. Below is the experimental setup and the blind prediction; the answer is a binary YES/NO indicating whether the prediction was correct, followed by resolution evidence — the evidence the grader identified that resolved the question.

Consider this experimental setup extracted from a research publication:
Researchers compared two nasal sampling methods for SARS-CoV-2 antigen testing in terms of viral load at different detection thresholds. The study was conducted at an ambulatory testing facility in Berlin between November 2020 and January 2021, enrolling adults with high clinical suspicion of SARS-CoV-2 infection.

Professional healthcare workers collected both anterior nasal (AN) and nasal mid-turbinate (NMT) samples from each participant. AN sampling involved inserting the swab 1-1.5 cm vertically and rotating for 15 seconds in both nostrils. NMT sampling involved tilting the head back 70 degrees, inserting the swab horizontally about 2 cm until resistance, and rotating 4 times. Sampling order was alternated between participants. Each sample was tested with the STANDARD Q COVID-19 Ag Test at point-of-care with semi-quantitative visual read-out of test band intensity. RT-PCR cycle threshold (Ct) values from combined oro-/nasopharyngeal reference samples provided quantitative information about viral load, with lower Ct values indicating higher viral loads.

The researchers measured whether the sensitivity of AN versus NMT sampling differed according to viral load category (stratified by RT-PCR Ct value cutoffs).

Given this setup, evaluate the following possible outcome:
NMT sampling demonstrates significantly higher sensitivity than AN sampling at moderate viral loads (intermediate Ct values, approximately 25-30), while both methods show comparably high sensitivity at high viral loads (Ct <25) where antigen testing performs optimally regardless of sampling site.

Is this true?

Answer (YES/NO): NO